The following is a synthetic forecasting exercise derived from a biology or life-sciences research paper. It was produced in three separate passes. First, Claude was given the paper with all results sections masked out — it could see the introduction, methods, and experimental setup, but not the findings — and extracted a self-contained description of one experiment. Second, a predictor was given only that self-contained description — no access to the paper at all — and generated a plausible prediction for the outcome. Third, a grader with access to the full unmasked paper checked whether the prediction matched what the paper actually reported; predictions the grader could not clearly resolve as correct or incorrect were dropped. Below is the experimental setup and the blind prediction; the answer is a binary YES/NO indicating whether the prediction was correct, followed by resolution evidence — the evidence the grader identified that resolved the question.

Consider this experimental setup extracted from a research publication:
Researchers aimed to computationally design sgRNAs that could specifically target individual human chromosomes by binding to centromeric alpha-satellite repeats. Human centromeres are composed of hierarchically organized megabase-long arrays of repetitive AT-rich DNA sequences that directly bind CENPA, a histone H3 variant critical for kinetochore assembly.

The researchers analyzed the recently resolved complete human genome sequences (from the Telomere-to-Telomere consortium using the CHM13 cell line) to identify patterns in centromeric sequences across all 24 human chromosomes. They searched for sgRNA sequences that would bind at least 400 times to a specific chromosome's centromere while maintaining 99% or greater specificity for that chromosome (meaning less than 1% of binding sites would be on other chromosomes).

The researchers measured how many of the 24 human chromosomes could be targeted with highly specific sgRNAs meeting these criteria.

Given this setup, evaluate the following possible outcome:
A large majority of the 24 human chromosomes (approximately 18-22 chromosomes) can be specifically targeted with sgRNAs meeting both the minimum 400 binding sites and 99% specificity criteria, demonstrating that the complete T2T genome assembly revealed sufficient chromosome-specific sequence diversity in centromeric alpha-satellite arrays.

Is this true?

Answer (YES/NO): YES